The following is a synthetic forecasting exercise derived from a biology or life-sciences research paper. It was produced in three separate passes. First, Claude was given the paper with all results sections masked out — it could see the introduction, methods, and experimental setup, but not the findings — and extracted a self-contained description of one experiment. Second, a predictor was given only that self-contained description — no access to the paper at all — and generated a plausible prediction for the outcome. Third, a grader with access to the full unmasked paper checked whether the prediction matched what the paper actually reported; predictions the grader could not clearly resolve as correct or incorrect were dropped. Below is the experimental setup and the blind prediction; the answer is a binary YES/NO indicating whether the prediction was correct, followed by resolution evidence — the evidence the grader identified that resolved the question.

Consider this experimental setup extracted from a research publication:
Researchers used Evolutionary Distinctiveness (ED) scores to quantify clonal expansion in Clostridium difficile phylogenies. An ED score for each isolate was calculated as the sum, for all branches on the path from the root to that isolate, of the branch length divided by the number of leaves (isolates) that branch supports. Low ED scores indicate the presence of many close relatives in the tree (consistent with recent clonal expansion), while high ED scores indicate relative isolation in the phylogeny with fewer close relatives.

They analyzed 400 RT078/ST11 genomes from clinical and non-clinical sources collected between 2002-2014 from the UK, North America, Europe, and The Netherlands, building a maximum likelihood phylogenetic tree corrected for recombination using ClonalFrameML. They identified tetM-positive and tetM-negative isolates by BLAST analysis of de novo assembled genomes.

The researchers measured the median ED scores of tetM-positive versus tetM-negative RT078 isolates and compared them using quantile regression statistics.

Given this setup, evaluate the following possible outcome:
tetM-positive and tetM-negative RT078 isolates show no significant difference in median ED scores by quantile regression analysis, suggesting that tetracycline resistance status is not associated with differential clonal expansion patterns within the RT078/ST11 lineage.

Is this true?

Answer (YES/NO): NO